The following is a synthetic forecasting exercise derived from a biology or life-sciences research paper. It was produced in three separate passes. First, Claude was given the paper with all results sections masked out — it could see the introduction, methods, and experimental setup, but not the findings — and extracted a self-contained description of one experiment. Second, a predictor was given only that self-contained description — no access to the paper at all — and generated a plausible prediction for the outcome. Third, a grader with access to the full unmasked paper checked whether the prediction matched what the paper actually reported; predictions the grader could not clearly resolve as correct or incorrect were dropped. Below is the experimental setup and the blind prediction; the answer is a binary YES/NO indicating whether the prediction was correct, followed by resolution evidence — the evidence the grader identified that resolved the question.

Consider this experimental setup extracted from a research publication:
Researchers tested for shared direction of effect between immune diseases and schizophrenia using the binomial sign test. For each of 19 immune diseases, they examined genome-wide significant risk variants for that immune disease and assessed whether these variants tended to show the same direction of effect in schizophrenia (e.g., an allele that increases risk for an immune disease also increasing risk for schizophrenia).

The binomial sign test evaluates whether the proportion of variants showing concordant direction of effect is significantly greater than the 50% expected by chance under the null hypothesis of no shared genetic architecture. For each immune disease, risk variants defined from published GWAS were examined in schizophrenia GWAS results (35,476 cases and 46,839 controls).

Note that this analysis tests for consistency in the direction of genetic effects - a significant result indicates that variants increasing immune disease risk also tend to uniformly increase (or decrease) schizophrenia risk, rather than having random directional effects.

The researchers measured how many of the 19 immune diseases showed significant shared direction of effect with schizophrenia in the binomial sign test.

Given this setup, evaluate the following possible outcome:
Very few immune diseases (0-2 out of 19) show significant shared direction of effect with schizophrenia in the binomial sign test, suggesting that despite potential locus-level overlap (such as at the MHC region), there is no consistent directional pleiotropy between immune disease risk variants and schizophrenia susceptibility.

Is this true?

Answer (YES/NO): YES